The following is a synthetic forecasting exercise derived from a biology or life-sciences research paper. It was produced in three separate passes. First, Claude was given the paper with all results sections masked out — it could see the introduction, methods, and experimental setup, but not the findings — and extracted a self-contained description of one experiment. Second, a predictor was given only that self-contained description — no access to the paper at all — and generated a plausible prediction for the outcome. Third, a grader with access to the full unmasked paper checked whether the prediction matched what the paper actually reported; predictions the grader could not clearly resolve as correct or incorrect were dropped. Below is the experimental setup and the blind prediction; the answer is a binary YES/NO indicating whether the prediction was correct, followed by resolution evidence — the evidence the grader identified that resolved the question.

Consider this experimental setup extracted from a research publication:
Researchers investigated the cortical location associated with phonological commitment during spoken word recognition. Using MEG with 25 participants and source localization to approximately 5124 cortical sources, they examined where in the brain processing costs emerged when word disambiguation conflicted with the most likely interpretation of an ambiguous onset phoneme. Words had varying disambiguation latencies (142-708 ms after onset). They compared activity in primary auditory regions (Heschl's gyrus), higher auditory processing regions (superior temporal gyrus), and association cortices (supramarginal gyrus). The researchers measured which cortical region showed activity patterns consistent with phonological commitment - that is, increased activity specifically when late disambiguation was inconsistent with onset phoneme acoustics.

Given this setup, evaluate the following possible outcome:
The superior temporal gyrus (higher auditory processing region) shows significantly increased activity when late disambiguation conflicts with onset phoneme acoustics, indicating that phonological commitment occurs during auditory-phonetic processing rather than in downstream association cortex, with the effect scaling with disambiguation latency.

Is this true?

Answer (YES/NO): NO